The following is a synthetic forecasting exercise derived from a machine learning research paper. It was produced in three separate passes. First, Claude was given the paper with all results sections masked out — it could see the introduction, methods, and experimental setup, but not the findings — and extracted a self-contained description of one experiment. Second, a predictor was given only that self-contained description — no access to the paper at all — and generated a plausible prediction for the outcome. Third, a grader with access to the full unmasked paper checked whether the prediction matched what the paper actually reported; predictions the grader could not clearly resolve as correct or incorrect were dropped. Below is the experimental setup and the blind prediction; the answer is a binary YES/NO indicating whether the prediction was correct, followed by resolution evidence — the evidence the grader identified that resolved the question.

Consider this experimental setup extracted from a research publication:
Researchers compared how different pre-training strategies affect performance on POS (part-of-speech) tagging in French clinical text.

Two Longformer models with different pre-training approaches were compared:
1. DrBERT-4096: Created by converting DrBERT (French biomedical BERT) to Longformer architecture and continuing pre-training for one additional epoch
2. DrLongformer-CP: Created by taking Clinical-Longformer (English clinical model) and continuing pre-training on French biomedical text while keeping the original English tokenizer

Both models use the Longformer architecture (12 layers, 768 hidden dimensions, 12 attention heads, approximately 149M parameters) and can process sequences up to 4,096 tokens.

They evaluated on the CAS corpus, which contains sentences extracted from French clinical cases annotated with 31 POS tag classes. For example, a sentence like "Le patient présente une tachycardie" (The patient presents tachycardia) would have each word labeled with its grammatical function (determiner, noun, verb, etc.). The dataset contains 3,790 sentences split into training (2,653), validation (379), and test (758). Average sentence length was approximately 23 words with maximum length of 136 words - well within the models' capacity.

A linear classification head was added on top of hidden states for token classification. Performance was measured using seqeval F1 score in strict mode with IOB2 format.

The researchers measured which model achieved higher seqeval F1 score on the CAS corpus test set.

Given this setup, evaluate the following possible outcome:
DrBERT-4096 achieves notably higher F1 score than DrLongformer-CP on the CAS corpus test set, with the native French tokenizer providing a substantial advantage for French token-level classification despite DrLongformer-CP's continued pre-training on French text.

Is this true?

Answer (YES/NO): NO